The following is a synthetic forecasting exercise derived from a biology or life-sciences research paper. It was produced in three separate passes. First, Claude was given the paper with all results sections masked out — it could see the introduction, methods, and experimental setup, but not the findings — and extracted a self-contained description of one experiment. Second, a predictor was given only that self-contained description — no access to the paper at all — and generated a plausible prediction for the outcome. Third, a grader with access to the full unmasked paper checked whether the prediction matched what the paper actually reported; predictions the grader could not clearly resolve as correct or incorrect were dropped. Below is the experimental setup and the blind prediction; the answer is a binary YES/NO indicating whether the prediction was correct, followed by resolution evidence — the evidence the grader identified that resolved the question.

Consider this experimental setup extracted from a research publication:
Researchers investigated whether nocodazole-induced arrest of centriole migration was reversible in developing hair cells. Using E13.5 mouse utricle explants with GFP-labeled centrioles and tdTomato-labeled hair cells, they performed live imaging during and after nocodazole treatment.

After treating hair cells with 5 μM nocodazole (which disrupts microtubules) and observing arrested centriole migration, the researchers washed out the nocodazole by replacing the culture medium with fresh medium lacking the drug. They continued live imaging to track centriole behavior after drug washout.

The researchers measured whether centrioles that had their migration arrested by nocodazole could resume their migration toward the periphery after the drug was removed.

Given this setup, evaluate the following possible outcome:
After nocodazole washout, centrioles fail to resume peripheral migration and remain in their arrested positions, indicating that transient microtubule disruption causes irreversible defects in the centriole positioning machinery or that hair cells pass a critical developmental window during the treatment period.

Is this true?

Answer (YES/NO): NO